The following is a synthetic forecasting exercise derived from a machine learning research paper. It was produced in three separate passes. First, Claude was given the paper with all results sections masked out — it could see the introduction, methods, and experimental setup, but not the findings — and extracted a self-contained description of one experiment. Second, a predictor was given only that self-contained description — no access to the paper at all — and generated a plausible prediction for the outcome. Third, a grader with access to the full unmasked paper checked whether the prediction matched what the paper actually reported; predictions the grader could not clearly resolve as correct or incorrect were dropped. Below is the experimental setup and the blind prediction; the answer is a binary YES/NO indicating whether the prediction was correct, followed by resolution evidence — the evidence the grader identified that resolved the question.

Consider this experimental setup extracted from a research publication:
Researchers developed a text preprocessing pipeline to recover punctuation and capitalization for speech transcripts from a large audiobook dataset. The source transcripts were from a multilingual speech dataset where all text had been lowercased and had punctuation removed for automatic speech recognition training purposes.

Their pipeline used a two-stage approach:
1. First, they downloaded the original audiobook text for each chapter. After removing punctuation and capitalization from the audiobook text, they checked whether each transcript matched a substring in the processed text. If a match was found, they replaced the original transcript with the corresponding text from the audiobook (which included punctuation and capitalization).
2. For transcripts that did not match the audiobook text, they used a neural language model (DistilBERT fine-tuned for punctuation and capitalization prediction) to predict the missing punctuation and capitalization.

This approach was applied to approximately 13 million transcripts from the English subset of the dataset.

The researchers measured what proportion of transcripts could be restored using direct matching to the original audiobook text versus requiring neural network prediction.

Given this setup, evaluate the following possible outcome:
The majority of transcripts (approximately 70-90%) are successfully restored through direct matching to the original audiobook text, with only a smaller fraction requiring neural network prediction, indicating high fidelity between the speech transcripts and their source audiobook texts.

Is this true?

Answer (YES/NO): YES